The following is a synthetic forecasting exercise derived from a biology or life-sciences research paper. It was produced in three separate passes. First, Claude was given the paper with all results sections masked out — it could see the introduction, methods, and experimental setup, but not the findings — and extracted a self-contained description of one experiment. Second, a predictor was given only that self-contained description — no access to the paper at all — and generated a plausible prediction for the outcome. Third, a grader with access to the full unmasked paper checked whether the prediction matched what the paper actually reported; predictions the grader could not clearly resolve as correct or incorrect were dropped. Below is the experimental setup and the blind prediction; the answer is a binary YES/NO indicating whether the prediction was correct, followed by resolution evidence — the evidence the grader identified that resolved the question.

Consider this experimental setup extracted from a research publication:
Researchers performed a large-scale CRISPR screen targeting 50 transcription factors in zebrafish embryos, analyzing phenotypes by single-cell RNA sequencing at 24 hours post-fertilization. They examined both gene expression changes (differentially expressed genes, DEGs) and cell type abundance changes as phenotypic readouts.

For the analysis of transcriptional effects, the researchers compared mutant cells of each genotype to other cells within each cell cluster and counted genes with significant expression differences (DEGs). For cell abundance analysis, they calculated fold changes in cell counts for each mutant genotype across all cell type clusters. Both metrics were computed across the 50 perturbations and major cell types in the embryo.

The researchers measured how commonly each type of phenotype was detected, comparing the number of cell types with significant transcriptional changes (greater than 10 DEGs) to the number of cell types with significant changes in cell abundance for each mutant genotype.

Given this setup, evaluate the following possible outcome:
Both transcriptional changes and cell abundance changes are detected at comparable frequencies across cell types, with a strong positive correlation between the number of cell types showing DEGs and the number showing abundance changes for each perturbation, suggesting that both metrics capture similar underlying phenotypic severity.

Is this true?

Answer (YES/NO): NO